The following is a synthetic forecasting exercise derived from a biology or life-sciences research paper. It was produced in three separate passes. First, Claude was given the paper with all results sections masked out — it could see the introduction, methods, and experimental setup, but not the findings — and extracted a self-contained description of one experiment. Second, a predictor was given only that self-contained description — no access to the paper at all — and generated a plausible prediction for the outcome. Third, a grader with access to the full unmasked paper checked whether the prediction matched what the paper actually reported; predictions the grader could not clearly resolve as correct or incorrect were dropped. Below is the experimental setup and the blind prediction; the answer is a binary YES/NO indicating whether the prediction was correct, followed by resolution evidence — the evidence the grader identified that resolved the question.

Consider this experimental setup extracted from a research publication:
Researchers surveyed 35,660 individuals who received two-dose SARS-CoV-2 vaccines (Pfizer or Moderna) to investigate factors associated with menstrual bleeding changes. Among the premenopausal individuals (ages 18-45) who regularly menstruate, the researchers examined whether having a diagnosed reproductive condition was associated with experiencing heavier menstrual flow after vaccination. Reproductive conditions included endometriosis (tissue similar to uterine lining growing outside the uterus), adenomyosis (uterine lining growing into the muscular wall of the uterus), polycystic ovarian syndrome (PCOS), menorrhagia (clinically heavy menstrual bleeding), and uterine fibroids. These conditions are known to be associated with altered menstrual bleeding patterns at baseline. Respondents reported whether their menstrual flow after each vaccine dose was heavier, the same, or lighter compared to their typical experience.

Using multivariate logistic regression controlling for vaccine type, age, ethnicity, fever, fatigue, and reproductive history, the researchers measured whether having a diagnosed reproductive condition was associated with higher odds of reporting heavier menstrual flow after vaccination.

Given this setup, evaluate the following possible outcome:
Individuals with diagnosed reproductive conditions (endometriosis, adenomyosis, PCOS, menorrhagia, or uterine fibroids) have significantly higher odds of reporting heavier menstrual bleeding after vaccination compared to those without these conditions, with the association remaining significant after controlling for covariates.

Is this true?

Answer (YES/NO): YES